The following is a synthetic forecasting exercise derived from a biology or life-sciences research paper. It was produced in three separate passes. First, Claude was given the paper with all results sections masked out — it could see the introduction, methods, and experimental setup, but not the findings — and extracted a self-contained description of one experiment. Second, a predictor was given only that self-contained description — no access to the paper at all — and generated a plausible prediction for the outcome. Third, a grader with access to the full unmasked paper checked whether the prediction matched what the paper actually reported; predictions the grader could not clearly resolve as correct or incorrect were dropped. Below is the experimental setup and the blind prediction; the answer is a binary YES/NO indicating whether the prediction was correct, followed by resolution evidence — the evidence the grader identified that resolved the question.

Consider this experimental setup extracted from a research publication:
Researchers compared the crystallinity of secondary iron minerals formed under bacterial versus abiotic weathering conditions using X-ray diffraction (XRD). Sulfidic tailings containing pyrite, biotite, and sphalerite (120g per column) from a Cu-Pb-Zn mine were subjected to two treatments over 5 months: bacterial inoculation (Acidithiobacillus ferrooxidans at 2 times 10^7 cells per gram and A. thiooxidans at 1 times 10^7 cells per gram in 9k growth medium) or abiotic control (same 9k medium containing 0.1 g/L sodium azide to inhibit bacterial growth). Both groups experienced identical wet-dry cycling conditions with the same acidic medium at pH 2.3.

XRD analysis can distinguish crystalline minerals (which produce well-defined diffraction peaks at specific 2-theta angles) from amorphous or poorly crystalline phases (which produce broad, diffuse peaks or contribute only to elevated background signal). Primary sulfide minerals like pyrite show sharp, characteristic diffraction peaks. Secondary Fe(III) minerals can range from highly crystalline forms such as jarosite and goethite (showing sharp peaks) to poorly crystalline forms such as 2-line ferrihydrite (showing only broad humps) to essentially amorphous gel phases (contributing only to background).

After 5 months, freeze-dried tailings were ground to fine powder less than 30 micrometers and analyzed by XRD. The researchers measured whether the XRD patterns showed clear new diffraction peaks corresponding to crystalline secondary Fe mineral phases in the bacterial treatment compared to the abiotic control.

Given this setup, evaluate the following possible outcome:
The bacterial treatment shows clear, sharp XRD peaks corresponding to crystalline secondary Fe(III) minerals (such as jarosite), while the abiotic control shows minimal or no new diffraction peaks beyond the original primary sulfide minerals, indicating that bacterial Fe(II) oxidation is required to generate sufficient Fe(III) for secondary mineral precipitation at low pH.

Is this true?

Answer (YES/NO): YES